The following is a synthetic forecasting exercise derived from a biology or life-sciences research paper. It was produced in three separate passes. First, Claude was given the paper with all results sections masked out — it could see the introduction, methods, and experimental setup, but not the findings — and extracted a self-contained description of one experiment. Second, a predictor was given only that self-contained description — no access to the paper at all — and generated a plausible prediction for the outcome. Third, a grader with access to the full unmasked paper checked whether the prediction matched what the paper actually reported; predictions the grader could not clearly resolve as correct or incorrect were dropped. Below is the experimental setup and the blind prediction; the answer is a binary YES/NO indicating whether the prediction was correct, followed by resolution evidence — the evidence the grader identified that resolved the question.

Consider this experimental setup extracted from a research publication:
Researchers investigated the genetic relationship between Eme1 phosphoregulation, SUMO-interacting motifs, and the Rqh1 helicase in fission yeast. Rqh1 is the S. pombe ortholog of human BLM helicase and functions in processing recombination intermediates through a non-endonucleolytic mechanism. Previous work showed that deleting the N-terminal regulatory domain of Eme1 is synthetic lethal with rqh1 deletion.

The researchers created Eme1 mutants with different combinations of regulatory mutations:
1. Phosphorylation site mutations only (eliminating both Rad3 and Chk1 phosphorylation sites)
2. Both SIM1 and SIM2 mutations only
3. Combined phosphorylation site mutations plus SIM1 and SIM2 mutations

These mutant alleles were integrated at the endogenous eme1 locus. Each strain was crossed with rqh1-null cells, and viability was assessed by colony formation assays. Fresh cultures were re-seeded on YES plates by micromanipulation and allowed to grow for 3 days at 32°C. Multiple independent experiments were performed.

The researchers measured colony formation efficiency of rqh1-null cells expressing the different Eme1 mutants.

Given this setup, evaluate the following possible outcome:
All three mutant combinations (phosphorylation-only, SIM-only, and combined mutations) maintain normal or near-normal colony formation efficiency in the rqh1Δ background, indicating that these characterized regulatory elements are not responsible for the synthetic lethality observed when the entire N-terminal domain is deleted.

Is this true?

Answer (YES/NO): NO